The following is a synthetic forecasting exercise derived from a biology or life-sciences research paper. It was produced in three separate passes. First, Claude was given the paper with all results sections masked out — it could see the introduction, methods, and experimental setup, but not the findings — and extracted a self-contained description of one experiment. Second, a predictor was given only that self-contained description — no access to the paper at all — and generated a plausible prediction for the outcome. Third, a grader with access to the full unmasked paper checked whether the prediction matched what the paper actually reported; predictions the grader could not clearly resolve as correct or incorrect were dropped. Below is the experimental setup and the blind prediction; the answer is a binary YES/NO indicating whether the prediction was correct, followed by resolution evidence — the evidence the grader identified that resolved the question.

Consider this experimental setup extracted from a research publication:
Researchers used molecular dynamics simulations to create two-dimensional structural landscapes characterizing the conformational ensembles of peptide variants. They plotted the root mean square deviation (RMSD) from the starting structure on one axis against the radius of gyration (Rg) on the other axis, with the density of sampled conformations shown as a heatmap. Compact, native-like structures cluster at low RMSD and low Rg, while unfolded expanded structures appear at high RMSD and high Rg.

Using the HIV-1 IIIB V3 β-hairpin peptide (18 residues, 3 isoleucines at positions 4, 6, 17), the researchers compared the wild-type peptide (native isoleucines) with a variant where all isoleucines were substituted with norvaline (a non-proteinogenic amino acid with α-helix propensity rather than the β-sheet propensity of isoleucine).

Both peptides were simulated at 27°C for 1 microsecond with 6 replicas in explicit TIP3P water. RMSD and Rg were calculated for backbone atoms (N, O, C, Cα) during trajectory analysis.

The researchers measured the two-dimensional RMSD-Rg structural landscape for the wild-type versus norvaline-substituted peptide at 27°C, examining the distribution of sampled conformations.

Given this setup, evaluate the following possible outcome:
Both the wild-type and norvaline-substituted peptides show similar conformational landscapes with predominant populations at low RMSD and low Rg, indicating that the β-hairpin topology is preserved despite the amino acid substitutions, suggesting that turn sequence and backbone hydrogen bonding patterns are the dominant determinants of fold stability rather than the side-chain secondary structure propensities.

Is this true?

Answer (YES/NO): NO